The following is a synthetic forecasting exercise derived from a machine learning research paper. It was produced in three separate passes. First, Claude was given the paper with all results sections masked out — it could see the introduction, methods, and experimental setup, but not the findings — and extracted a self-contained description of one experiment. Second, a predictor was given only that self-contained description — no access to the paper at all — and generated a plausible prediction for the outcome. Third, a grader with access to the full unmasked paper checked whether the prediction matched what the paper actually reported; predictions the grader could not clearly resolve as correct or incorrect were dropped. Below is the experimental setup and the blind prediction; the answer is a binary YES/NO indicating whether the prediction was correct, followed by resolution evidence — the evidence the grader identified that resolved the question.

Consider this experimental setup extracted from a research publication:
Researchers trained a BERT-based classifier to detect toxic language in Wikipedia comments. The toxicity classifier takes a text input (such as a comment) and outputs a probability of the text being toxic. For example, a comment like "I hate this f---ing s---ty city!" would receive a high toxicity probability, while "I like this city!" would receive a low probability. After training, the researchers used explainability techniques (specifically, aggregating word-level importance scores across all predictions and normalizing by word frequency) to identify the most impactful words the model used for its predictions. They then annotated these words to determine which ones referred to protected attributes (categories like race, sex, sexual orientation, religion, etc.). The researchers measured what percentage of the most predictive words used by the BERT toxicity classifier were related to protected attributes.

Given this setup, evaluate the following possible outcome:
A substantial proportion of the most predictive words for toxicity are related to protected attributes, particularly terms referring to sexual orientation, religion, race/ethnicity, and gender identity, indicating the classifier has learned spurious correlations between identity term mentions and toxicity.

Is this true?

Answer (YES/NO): YES